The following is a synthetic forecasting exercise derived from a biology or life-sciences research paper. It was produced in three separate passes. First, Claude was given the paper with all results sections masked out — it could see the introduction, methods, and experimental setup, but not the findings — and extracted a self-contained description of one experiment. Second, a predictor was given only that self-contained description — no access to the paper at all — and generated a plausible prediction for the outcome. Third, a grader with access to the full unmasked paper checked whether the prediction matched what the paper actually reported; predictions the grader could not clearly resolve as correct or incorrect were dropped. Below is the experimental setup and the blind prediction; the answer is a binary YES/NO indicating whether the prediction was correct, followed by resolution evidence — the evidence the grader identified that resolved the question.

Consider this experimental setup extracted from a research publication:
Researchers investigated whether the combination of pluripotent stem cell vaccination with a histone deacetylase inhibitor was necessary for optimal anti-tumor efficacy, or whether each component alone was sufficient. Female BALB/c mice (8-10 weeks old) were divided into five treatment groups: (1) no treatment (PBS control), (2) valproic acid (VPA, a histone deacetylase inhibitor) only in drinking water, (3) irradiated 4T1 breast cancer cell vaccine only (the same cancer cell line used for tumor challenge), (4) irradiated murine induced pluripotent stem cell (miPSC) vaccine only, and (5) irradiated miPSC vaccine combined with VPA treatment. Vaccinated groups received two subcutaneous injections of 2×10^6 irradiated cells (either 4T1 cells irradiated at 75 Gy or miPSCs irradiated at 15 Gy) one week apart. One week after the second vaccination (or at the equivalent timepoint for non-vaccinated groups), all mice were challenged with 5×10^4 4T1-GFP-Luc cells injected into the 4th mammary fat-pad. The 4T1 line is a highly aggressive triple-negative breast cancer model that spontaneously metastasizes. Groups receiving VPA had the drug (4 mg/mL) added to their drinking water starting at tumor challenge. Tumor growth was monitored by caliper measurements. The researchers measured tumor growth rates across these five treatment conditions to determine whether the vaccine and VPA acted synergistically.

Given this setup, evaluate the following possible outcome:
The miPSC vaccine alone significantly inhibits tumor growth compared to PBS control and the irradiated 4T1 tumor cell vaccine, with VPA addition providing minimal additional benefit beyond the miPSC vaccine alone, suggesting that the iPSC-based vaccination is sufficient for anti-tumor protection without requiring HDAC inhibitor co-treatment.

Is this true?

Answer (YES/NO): NO